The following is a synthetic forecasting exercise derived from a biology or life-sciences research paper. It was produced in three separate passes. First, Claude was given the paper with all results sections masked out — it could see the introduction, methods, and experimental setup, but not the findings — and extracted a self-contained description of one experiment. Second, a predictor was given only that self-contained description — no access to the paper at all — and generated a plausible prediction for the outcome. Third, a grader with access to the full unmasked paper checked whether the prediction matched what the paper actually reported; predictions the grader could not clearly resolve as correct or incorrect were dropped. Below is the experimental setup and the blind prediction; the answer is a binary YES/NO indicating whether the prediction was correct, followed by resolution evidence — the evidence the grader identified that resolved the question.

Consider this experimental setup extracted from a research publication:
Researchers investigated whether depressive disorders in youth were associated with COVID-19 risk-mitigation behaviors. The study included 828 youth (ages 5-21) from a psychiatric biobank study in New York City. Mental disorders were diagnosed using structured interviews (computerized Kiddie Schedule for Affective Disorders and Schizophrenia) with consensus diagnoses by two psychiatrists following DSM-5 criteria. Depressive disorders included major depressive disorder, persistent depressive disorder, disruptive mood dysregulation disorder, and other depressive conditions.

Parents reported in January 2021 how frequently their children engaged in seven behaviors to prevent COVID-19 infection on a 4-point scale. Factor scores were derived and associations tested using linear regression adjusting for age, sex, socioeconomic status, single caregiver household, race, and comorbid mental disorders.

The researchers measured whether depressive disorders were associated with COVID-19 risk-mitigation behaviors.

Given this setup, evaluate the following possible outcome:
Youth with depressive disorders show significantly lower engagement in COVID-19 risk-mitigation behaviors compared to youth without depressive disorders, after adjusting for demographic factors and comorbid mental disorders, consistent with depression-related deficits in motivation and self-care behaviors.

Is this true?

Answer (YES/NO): NO